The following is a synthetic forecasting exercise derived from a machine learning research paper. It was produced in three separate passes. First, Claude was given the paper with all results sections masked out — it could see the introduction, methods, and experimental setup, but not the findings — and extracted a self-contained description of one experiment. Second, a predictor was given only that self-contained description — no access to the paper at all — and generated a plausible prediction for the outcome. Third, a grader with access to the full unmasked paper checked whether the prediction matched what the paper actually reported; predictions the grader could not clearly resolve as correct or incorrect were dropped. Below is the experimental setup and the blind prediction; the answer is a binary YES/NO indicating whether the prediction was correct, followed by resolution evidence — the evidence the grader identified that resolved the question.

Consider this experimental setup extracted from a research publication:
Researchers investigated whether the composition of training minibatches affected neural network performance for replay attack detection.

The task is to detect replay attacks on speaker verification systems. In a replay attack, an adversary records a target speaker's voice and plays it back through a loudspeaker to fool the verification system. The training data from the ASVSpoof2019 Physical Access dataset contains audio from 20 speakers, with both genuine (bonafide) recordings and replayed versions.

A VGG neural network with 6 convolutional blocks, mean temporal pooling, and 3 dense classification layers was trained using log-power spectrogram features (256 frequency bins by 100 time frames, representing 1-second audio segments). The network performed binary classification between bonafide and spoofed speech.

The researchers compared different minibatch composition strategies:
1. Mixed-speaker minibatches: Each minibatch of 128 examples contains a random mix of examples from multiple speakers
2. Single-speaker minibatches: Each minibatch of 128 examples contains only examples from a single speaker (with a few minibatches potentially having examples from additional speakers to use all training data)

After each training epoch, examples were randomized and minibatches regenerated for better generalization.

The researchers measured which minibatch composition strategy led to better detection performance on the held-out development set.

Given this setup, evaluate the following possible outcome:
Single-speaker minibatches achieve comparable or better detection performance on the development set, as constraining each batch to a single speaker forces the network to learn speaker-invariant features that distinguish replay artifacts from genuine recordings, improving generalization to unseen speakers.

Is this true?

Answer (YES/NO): YES